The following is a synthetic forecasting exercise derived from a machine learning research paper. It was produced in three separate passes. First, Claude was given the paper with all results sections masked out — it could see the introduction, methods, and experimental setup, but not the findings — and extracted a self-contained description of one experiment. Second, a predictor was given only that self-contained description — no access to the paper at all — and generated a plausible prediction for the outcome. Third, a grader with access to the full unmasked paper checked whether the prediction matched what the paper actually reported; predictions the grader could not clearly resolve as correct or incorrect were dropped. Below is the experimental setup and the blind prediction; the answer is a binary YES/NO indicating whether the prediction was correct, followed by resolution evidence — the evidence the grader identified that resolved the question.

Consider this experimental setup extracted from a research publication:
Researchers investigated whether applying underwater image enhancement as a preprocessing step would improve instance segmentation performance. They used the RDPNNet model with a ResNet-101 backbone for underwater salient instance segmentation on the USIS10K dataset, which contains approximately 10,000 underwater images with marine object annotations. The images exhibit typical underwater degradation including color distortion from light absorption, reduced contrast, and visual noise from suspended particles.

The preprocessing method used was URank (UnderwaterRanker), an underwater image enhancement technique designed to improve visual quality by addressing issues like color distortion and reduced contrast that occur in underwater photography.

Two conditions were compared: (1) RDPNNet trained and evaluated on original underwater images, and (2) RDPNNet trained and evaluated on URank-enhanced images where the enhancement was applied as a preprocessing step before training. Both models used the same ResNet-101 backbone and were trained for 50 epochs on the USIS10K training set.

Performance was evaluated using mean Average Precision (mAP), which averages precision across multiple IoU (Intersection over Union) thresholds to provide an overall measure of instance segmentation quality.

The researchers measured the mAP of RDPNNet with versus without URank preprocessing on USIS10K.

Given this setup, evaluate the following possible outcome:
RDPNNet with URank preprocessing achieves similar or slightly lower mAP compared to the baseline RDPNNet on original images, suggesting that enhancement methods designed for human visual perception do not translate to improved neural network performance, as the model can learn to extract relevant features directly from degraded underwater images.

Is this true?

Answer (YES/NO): NO